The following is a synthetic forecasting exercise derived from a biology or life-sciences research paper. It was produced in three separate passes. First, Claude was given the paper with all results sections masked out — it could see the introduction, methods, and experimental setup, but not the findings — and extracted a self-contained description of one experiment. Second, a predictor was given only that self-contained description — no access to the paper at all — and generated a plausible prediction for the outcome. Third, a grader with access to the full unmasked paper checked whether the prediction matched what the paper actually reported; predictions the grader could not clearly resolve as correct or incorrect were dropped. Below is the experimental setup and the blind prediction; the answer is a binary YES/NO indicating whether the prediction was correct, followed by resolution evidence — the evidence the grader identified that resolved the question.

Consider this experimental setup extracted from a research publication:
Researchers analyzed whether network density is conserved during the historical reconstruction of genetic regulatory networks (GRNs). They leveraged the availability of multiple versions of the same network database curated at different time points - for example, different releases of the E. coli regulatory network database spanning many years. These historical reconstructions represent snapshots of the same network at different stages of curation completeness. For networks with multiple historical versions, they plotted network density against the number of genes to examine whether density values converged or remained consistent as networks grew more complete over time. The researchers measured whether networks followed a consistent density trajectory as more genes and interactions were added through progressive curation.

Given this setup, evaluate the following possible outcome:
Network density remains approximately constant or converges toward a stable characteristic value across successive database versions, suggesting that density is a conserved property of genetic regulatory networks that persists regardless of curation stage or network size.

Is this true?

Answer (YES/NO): NO